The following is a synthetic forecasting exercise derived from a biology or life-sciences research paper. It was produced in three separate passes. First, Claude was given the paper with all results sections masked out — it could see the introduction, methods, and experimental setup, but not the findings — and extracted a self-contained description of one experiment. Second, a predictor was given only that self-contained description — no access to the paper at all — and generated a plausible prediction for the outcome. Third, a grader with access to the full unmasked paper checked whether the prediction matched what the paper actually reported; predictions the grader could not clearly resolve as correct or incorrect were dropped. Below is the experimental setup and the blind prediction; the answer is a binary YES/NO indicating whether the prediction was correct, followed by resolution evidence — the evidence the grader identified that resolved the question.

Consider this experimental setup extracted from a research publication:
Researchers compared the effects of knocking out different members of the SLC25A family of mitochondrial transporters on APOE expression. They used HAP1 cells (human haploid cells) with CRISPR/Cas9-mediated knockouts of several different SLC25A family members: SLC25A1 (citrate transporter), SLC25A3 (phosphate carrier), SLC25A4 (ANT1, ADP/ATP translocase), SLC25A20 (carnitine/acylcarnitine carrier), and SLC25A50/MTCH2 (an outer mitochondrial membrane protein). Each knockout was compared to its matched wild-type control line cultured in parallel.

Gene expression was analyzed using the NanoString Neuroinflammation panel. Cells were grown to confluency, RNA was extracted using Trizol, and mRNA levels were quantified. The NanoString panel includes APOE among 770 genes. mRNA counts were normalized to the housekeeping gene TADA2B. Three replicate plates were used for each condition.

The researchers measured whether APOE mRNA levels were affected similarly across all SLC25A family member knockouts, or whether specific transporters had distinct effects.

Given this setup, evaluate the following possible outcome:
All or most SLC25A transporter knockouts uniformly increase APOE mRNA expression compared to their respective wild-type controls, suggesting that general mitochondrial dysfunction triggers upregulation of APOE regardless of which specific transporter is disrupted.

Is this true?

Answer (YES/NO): YES